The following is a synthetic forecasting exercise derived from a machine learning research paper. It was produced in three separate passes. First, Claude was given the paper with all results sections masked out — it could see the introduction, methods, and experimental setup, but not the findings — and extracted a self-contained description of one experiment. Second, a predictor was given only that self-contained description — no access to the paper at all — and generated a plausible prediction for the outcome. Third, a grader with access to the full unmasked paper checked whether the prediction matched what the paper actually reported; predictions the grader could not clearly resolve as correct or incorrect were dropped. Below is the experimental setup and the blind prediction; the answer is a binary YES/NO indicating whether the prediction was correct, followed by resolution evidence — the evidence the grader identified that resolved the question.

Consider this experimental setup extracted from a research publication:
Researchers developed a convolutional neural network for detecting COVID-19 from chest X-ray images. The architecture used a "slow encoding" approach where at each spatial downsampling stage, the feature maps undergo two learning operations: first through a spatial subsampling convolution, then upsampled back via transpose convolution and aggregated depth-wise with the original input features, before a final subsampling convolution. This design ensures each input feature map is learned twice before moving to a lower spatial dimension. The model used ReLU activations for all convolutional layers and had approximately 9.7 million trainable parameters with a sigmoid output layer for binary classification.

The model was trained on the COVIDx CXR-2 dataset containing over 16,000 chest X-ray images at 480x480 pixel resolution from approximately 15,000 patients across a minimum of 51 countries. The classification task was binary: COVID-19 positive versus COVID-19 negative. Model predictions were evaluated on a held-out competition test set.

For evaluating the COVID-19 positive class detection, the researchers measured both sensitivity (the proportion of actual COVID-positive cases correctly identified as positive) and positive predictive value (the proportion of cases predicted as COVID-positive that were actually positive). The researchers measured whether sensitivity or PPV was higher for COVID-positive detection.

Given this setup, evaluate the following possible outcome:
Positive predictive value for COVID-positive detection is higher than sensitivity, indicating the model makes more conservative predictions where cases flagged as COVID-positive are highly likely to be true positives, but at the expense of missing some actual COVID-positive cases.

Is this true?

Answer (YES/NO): YES